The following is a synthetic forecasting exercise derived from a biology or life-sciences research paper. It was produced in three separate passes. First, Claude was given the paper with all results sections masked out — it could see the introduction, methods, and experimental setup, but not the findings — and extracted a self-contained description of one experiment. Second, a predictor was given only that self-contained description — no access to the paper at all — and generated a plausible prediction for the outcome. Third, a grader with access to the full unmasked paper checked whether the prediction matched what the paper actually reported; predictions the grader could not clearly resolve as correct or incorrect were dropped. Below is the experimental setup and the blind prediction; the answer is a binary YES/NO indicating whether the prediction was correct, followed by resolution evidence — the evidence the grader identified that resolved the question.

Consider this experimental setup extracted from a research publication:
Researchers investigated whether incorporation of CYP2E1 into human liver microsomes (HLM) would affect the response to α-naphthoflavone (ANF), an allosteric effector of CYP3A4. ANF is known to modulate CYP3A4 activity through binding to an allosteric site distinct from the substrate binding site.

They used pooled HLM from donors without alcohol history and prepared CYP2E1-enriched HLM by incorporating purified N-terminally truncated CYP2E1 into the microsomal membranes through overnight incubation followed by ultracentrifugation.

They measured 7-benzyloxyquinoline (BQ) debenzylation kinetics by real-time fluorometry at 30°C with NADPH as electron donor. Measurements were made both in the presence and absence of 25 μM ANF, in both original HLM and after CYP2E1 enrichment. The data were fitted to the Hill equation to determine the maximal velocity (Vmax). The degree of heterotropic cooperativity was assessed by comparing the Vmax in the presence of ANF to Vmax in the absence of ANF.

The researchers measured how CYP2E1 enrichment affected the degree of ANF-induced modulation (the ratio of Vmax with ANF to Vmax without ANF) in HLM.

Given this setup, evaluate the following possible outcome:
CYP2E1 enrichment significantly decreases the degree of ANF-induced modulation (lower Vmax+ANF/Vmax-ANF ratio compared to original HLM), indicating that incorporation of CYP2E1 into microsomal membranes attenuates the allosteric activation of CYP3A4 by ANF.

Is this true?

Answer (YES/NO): YES